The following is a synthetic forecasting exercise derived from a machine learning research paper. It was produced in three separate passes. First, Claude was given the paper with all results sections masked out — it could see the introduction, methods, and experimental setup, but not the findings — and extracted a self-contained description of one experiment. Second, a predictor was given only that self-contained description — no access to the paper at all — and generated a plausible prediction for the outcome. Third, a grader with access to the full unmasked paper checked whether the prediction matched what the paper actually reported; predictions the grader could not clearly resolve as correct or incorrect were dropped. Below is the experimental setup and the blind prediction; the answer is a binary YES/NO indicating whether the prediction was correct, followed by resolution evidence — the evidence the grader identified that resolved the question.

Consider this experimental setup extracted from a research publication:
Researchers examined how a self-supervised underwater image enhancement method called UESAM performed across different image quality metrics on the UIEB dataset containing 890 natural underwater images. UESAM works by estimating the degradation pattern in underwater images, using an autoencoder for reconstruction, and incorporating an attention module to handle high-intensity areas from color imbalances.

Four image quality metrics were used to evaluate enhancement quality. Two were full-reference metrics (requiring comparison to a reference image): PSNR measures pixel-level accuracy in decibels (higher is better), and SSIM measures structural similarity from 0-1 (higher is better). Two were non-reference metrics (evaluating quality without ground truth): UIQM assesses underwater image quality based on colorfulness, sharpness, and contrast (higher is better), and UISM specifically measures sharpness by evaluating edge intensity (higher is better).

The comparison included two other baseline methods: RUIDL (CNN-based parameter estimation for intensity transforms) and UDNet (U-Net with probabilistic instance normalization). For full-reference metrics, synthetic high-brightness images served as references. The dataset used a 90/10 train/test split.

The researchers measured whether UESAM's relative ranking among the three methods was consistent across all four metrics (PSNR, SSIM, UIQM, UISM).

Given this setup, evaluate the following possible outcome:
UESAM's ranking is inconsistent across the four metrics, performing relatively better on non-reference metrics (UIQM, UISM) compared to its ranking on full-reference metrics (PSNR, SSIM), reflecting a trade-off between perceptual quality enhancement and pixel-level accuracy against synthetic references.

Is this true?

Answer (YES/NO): YES